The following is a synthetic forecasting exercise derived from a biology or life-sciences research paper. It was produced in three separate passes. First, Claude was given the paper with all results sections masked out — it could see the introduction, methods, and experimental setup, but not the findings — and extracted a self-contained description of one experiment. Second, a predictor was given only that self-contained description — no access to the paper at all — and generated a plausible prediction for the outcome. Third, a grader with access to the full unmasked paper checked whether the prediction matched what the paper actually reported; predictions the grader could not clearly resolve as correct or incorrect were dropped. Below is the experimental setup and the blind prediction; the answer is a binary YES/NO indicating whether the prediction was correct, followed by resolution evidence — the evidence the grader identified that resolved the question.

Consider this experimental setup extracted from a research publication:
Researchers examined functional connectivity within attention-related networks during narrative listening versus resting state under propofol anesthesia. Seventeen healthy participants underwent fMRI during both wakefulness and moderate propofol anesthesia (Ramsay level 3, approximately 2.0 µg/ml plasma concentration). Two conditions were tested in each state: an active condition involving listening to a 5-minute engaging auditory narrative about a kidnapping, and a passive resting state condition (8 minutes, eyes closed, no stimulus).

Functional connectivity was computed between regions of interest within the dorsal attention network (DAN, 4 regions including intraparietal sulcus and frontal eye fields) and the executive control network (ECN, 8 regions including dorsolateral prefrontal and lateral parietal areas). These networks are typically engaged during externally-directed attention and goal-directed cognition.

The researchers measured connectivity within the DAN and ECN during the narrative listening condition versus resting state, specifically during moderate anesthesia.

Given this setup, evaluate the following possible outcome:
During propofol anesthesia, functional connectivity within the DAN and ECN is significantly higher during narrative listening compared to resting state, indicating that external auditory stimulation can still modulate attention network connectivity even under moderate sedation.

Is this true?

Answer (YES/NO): NO